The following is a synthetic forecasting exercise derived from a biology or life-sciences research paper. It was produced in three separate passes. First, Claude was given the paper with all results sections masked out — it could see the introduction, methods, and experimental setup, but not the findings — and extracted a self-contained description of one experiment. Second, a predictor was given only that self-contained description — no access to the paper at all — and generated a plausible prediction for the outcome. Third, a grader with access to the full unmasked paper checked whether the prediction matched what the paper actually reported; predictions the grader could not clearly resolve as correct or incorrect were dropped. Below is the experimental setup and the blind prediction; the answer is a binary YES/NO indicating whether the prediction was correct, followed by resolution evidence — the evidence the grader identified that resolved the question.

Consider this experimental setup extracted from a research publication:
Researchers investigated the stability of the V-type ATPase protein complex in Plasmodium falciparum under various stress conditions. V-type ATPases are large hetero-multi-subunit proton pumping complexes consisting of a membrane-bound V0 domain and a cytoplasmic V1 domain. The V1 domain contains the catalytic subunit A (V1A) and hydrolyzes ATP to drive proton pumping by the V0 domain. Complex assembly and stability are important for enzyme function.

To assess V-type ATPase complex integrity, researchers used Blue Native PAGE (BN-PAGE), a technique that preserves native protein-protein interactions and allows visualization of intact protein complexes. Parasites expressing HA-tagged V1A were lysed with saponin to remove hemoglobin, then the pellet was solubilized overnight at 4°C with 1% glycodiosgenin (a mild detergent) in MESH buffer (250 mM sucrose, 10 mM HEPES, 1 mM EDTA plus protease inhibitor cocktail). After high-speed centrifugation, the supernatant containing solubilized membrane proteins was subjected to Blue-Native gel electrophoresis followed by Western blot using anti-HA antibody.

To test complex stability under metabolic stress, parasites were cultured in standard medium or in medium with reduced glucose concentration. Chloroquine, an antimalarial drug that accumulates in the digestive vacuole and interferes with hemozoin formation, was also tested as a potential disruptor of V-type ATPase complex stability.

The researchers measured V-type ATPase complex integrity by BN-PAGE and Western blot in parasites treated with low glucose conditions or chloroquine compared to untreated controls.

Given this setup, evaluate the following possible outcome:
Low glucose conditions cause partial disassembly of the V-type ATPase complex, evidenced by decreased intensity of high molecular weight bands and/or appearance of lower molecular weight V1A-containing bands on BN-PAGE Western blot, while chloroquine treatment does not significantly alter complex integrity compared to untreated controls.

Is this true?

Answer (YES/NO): NO